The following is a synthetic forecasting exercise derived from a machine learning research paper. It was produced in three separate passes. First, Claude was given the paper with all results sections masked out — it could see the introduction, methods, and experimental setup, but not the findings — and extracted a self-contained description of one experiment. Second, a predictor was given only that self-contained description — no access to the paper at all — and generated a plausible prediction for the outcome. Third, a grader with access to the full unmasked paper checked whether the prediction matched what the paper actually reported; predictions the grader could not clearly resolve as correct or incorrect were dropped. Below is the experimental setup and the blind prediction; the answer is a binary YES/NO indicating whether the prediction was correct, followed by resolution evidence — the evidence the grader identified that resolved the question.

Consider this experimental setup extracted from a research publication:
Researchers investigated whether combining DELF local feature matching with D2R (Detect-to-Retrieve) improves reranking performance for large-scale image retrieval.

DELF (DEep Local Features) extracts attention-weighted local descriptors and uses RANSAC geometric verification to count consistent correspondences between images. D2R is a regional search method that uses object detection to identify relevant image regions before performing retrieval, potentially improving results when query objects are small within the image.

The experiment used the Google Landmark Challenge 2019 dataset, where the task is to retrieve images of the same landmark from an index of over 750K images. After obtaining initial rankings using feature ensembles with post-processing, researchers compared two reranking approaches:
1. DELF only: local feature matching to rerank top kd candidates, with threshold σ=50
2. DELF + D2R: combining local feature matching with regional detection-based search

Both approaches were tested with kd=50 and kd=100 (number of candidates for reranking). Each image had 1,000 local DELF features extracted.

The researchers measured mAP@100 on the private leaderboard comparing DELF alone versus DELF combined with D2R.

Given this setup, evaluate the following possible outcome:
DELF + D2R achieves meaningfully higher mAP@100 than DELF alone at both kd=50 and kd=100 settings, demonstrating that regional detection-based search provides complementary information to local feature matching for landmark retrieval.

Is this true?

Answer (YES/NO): NO